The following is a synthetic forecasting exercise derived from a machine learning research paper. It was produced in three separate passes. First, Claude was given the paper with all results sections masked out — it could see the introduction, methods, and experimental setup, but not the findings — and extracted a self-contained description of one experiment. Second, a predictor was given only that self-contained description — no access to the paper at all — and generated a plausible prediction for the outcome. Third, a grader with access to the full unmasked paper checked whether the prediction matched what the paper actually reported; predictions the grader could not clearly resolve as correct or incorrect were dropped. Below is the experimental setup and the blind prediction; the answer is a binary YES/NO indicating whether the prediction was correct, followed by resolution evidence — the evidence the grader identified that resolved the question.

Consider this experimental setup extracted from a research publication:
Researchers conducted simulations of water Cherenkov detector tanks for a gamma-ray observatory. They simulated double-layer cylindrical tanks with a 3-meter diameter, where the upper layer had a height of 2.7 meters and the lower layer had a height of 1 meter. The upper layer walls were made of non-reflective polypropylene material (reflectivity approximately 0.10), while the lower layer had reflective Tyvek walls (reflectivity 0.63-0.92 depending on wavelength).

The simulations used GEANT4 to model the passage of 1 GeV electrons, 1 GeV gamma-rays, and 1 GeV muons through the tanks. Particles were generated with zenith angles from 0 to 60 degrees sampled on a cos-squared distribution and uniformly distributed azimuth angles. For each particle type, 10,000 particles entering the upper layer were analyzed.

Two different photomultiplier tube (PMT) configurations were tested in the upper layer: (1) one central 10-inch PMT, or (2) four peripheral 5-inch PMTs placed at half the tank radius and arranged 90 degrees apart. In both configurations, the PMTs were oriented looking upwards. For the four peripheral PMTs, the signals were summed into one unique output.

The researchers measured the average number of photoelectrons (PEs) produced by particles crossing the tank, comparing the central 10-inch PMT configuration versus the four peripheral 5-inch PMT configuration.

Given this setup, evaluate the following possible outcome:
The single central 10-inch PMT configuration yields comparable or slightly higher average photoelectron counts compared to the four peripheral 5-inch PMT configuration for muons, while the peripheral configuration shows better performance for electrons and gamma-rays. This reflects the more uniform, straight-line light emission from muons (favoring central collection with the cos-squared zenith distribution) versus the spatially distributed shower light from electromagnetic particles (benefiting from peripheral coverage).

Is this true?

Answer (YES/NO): NO